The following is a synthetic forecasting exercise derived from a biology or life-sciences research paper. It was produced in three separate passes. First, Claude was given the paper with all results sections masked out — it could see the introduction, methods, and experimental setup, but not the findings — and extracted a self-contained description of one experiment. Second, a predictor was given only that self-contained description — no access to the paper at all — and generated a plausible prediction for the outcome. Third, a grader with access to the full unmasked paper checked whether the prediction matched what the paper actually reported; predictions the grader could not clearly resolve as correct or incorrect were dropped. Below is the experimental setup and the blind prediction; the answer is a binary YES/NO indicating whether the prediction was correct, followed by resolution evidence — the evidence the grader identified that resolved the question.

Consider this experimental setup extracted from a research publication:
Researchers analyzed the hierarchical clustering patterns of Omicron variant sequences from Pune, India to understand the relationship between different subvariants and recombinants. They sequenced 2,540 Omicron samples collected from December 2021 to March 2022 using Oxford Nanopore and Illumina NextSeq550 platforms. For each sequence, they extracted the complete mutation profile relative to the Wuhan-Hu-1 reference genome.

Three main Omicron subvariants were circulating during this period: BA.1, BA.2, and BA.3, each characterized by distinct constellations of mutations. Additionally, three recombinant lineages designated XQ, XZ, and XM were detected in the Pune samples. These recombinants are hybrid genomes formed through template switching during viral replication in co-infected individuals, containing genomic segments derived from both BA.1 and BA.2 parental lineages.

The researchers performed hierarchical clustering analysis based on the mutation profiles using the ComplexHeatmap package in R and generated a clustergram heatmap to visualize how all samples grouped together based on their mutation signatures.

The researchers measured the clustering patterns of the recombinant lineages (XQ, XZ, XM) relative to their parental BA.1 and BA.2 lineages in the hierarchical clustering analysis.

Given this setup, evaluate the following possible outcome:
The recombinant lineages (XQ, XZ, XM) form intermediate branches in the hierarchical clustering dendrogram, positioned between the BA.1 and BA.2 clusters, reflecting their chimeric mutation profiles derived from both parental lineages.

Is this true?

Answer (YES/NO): NO